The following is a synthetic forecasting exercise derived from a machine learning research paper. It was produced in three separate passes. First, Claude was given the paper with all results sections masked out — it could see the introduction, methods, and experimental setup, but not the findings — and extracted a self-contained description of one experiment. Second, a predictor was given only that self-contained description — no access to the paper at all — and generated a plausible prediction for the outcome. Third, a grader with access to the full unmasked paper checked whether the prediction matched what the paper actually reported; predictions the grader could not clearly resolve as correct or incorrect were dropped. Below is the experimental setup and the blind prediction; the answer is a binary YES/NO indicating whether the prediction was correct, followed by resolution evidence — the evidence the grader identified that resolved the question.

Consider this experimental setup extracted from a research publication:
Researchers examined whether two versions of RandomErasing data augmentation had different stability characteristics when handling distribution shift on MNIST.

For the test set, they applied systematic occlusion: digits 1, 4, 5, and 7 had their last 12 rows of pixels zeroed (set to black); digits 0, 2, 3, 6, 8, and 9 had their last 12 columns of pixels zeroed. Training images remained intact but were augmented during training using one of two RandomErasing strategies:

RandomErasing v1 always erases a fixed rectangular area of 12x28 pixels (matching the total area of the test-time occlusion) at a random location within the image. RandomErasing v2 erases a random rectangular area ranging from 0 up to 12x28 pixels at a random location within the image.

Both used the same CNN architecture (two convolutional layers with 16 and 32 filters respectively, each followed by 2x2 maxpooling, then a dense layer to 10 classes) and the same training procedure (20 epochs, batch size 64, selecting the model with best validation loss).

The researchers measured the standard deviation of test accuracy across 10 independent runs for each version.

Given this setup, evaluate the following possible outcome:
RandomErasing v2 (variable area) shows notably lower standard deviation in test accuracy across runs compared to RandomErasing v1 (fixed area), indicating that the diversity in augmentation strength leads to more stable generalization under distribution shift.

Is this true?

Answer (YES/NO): YES